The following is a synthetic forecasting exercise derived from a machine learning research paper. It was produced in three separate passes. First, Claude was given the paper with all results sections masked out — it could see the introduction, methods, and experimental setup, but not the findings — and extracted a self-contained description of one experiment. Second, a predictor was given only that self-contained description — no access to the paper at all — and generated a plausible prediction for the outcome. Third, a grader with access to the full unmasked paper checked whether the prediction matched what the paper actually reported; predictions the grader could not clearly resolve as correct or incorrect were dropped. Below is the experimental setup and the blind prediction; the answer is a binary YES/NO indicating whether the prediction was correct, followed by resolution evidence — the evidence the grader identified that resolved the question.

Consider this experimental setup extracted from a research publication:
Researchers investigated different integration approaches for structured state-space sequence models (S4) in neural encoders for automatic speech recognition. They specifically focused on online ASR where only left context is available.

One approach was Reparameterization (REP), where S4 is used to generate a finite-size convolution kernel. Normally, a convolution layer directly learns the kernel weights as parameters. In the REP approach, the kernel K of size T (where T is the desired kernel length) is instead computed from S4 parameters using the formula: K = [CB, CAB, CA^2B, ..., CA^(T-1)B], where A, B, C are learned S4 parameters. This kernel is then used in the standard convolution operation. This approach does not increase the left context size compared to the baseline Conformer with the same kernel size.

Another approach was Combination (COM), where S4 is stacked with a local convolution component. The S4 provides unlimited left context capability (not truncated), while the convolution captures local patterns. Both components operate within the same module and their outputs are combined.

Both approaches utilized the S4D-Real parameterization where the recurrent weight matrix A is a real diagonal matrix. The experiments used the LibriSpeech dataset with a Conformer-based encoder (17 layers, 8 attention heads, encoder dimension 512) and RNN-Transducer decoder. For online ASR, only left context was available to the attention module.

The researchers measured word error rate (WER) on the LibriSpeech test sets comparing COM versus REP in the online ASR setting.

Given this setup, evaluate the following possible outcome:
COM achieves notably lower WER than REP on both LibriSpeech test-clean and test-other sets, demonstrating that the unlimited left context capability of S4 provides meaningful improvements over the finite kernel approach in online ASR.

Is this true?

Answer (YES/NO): NO